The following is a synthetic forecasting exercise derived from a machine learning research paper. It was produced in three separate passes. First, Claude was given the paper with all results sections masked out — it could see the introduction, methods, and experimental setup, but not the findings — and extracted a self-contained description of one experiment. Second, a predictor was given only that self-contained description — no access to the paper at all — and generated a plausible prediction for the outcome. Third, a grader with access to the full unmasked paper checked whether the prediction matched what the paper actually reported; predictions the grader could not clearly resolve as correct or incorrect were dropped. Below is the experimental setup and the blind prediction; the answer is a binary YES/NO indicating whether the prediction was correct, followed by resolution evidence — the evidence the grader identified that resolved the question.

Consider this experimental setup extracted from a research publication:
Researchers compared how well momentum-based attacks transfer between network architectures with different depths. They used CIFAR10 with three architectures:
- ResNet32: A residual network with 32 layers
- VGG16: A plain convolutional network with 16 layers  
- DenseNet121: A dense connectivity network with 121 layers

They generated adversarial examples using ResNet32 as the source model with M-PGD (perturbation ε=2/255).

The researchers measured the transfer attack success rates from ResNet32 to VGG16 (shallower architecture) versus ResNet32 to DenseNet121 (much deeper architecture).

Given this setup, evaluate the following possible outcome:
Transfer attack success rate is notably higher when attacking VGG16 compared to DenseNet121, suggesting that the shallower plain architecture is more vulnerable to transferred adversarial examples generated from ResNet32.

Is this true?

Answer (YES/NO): NO